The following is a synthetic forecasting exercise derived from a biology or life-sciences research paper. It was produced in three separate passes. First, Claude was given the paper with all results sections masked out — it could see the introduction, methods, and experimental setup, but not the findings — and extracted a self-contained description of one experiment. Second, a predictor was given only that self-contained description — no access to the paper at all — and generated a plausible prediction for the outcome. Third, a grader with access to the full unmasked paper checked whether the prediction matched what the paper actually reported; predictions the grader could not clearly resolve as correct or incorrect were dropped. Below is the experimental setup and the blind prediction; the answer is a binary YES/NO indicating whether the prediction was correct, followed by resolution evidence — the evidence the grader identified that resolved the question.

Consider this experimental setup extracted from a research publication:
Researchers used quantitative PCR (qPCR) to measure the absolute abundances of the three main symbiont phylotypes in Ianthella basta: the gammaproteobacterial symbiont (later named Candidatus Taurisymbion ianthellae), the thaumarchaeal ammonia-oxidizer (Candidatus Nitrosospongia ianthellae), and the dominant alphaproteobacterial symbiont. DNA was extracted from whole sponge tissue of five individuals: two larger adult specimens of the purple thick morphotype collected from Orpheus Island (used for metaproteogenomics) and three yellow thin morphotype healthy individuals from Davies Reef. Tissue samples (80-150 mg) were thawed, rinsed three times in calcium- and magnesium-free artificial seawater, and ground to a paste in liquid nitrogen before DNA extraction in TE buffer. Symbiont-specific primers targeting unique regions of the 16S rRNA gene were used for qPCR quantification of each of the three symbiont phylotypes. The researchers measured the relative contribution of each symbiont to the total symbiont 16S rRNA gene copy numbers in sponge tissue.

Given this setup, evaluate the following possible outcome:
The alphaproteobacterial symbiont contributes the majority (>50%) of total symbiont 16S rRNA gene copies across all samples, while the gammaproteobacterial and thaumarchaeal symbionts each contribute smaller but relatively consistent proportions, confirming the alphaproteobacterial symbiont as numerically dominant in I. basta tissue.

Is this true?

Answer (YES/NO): NO